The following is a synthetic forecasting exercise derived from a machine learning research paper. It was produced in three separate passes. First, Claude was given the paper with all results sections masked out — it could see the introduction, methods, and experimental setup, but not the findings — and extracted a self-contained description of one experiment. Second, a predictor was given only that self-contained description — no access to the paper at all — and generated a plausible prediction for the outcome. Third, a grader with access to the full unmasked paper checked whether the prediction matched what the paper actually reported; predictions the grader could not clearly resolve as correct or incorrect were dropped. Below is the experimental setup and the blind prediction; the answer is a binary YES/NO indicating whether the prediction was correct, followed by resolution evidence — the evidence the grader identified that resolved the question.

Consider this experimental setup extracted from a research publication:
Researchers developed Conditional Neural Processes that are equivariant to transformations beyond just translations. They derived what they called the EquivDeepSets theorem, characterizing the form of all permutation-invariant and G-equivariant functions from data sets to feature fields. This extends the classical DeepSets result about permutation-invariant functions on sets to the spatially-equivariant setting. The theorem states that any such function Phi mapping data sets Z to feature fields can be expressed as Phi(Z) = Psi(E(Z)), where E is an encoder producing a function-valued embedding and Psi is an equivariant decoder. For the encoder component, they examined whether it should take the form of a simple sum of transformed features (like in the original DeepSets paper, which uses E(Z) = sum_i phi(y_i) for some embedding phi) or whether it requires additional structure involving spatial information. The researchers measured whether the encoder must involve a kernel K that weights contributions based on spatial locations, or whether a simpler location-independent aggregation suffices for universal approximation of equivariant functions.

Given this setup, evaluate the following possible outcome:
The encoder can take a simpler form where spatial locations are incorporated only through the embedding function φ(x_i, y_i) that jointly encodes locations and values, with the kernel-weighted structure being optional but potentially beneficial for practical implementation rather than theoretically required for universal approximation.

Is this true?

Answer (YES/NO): NO